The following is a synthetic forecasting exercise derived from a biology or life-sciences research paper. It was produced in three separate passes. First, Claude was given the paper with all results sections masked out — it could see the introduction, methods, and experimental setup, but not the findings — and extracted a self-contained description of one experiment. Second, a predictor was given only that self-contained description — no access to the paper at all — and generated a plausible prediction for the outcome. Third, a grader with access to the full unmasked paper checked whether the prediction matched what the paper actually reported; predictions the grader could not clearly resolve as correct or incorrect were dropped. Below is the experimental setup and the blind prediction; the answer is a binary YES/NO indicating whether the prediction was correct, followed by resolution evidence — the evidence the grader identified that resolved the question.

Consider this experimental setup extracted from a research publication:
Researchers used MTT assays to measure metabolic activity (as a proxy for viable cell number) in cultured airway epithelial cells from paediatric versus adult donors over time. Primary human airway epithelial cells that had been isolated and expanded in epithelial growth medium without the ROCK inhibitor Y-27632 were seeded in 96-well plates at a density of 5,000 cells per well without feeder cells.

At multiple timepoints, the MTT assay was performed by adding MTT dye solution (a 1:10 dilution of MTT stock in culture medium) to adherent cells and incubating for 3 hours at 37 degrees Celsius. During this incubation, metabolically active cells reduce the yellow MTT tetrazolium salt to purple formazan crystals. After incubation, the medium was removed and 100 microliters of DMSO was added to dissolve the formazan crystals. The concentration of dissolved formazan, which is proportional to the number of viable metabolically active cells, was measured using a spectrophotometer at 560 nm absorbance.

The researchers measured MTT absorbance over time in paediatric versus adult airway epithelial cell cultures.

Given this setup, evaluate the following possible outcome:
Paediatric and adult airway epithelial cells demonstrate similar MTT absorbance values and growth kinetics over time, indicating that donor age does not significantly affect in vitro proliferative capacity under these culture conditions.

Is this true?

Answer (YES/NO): NO